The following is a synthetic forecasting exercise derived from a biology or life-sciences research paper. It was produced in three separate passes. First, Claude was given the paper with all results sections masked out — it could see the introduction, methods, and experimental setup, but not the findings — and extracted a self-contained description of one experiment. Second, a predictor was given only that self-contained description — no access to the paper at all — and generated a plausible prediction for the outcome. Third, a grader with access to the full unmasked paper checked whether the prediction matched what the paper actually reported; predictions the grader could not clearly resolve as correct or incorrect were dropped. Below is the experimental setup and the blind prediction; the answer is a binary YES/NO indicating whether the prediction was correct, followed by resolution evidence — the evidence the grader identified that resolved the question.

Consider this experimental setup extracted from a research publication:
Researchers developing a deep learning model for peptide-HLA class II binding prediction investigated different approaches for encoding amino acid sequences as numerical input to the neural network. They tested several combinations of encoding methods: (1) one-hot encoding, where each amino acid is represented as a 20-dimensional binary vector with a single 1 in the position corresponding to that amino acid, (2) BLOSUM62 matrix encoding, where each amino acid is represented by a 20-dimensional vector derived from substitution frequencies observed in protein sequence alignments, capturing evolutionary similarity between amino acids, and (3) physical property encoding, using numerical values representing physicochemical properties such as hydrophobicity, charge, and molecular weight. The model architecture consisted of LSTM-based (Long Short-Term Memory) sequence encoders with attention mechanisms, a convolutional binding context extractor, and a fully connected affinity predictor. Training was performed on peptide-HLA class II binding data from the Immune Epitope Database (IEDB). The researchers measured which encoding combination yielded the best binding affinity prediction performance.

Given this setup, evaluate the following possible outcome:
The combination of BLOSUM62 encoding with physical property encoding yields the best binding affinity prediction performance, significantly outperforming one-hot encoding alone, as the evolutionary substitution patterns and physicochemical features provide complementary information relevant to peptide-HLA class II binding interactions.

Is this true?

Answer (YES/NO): NO